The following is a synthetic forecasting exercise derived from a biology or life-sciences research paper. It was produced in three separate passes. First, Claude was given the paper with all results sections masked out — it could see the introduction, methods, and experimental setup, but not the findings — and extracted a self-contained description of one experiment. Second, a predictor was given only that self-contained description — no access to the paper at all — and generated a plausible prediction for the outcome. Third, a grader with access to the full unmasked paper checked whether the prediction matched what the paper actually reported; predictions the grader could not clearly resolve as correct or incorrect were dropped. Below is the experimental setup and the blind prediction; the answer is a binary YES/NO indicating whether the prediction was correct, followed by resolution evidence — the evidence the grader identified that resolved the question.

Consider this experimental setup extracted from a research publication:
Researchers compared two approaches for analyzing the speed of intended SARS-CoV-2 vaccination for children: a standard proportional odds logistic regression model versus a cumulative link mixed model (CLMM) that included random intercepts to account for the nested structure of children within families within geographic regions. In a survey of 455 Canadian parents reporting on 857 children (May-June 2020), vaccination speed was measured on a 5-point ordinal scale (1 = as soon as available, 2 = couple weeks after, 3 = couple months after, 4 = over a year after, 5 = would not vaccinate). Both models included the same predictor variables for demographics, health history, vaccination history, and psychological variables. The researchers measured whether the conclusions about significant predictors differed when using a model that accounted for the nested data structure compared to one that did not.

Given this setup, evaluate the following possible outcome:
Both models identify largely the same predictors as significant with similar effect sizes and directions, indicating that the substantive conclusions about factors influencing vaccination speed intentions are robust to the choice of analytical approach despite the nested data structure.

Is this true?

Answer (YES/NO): NO